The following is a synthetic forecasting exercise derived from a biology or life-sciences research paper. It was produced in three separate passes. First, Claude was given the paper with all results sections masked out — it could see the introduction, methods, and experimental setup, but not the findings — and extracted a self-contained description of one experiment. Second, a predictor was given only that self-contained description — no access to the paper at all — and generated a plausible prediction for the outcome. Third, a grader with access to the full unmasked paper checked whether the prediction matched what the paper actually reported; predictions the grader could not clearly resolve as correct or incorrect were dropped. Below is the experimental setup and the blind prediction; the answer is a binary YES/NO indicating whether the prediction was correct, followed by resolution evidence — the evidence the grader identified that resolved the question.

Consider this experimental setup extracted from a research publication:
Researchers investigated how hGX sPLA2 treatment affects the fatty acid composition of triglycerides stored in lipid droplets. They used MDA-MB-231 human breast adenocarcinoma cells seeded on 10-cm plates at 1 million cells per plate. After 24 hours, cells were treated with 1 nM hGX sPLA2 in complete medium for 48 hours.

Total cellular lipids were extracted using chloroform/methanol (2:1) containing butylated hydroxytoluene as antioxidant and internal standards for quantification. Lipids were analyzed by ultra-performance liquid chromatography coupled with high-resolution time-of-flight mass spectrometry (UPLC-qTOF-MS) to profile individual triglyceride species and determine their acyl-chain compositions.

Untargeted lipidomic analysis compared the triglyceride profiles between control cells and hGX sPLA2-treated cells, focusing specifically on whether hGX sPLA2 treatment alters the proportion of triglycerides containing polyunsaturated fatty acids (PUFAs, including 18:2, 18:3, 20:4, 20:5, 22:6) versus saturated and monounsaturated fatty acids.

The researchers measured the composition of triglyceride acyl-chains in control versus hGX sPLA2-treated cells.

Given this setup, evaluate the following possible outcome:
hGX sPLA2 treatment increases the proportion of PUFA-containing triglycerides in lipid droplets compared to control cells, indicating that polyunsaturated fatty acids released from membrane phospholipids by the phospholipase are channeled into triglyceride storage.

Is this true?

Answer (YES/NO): YES